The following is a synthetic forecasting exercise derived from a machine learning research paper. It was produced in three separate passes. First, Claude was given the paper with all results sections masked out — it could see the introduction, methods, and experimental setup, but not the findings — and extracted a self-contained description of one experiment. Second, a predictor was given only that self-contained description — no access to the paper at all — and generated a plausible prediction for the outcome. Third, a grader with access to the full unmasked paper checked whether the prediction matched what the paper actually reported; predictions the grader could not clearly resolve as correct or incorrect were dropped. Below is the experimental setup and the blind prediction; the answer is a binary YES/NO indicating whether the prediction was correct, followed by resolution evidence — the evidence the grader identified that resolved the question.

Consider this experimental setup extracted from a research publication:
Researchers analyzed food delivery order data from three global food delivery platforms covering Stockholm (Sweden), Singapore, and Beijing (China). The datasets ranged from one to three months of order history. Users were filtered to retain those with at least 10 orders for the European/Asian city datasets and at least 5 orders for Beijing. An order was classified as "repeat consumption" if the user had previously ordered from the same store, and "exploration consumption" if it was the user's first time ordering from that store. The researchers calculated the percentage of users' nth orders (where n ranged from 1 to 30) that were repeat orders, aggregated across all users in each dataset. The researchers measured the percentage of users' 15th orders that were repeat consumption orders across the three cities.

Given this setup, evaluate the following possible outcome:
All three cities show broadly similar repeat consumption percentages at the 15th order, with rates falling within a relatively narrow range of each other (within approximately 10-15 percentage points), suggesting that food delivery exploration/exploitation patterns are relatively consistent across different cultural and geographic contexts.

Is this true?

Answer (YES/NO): NO